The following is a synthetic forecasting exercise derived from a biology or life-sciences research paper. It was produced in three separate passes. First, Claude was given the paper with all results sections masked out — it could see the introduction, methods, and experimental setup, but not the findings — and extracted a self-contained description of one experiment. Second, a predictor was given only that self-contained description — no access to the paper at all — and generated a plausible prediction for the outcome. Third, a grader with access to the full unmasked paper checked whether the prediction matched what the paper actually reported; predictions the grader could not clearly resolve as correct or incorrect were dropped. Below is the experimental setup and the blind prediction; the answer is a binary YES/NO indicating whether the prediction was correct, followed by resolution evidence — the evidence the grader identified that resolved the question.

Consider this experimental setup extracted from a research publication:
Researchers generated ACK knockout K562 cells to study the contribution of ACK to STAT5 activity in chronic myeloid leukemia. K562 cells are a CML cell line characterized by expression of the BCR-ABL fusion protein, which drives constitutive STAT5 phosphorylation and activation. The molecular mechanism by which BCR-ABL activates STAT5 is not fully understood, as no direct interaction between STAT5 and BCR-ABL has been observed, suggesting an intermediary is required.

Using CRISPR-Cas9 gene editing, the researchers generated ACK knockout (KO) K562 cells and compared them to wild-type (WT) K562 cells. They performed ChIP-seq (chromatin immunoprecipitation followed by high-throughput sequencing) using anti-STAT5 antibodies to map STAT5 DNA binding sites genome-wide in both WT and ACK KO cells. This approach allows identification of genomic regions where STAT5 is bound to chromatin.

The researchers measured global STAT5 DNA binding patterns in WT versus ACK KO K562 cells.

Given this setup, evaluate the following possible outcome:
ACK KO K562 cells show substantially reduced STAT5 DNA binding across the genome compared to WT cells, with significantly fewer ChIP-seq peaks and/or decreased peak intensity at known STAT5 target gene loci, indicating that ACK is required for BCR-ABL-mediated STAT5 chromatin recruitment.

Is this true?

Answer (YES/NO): YES